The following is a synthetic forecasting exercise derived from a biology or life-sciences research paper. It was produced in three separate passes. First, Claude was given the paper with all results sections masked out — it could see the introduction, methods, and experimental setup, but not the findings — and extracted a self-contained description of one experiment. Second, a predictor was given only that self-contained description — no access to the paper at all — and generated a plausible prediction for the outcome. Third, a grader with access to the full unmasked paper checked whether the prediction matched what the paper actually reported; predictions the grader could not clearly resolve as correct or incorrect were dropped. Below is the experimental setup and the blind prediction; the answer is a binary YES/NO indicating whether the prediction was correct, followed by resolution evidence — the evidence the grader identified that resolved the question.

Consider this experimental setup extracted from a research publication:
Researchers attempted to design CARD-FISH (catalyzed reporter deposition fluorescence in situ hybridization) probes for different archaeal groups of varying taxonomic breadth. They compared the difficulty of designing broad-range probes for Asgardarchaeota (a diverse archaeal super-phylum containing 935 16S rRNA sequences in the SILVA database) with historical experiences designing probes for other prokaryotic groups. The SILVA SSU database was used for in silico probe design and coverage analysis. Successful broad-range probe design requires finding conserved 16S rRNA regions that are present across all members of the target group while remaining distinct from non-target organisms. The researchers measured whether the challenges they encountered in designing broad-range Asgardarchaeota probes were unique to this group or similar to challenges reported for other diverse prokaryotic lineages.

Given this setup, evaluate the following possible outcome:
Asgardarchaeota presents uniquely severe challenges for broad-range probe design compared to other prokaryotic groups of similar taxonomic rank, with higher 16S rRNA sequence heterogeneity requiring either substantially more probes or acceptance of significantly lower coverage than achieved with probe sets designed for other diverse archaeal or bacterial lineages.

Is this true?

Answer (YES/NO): NO